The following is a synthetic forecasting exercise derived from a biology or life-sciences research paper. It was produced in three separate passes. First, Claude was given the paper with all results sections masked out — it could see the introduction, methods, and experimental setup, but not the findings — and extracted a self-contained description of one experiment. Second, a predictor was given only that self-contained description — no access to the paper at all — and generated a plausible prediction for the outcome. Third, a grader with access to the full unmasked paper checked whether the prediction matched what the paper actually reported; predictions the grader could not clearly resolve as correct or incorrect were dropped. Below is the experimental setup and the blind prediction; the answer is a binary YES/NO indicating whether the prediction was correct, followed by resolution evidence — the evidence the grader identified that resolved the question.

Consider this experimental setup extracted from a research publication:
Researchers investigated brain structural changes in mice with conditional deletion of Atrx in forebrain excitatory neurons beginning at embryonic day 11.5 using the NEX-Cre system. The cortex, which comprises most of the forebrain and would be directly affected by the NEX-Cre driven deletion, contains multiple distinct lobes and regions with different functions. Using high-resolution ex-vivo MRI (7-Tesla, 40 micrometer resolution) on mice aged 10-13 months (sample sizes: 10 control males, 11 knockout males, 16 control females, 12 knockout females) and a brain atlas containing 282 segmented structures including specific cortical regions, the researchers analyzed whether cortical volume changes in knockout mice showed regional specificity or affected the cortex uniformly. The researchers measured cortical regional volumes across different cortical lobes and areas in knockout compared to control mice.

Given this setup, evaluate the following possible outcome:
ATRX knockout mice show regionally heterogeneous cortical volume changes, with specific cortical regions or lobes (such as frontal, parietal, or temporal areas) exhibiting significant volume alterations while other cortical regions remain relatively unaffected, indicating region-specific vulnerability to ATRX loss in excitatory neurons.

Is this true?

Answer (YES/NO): YES